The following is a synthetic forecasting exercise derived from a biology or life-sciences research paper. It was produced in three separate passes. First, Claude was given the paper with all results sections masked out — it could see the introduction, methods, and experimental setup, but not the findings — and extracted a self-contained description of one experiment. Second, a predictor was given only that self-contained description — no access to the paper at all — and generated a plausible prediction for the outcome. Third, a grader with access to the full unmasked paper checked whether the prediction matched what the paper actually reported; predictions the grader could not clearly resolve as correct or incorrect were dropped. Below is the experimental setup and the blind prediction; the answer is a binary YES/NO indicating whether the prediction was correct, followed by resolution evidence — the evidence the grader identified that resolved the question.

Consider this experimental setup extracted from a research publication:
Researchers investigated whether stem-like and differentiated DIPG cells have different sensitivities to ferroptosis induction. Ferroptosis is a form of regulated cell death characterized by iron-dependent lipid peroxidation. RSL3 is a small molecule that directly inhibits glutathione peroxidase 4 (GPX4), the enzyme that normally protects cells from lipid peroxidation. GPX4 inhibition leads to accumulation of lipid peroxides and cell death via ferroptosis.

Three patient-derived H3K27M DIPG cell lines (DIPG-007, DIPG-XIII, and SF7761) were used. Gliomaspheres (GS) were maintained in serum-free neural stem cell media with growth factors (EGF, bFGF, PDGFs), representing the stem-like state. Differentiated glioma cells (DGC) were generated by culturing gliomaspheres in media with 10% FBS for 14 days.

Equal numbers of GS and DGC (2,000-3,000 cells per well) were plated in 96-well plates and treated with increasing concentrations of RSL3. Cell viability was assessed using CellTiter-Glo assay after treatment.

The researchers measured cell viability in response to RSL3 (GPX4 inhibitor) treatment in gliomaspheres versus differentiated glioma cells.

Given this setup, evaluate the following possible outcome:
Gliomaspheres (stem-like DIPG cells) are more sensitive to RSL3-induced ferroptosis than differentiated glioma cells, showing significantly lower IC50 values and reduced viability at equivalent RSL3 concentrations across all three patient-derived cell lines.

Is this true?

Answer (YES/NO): NO